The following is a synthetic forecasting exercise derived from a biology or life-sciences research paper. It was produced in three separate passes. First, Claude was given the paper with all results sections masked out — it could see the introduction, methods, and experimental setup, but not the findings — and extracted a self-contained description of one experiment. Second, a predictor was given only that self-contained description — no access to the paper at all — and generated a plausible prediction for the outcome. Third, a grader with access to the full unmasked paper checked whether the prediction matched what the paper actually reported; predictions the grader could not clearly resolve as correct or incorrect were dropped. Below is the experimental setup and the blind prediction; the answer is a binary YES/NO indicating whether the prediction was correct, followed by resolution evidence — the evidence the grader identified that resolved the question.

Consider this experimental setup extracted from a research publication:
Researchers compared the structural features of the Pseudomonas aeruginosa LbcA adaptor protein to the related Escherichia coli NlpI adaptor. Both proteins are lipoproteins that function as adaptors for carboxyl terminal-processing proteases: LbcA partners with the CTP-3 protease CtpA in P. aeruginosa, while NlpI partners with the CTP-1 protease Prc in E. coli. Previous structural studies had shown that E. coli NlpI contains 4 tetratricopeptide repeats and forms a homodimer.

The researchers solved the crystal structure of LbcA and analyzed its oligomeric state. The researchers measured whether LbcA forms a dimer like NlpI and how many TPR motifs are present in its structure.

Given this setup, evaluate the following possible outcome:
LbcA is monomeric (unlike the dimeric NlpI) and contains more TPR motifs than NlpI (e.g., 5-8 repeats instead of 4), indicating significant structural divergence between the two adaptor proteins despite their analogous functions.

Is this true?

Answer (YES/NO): NO